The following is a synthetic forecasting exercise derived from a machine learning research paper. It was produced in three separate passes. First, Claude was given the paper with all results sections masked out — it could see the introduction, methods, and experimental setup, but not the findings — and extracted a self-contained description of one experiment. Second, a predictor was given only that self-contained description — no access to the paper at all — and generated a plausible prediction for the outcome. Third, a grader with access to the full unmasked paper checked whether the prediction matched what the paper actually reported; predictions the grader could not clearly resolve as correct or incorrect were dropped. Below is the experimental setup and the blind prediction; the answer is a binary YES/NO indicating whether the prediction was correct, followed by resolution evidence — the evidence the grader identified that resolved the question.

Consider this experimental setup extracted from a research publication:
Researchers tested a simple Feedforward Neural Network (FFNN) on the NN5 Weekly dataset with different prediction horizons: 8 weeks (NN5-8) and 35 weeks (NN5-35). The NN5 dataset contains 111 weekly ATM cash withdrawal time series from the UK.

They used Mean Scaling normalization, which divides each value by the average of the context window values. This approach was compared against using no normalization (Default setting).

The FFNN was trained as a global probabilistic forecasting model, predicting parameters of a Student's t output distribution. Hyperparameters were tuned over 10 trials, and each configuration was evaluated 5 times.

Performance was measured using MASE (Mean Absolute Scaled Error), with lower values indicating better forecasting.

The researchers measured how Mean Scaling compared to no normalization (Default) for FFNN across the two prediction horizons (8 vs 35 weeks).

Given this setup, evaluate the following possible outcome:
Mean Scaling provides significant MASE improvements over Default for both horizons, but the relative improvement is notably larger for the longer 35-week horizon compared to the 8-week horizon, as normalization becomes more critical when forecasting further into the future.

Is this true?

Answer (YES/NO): NO